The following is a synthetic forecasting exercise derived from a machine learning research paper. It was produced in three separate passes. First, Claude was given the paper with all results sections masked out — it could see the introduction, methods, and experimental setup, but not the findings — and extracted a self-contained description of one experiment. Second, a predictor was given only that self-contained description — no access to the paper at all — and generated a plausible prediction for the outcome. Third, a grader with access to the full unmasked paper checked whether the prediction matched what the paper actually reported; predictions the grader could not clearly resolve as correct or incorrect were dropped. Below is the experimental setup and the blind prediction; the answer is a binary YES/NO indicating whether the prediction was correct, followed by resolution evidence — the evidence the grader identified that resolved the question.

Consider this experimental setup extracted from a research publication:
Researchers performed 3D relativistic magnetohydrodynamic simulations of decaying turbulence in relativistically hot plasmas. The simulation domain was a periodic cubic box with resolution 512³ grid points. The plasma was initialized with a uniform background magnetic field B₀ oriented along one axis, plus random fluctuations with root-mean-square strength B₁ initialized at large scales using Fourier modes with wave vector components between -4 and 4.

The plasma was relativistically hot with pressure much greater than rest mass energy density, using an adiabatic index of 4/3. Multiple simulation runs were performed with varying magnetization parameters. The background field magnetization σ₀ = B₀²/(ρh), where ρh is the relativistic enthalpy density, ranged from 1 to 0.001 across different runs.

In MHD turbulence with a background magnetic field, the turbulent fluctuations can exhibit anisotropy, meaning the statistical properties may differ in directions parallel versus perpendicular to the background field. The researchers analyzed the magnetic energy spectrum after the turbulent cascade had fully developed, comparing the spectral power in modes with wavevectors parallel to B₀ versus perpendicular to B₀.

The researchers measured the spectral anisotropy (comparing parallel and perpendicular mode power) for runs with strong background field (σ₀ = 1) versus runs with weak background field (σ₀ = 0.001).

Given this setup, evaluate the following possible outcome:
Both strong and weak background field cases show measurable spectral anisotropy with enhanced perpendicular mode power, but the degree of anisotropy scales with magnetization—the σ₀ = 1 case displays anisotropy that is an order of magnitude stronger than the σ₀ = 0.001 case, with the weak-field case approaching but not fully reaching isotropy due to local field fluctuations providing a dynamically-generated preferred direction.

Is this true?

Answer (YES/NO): NO